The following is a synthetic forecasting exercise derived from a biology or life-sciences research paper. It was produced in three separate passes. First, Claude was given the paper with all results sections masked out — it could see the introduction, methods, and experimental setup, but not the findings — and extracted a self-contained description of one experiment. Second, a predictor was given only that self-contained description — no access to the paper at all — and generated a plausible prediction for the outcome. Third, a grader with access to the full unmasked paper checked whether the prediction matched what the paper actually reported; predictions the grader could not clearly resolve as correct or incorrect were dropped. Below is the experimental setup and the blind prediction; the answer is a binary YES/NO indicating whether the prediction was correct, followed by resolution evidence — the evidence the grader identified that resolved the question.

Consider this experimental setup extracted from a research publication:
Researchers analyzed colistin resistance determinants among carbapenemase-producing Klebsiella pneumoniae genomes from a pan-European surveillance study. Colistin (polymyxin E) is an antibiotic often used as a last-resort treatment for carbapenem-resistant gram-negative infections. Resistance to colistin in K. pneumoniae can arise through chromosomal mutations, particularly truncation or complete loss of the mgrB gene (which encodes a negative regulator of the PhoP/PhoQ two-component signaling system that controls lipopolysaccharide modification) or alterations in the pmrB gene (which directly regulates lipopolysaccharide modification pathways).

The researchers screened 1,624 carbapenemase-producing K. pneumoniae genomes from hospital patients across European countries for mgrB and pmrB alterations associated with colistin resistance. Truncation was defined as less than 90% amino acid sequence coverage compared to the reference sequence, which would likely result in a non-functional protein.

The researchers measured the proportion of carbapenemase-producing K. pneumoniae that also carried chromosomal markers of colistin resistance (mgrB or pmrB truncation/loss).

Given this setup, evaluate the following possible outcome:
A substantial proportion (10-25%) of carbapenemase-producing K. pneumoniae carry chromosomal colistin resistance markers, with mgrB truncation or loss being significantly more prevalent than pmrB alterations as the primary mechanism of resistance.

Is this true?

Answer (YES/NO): NO